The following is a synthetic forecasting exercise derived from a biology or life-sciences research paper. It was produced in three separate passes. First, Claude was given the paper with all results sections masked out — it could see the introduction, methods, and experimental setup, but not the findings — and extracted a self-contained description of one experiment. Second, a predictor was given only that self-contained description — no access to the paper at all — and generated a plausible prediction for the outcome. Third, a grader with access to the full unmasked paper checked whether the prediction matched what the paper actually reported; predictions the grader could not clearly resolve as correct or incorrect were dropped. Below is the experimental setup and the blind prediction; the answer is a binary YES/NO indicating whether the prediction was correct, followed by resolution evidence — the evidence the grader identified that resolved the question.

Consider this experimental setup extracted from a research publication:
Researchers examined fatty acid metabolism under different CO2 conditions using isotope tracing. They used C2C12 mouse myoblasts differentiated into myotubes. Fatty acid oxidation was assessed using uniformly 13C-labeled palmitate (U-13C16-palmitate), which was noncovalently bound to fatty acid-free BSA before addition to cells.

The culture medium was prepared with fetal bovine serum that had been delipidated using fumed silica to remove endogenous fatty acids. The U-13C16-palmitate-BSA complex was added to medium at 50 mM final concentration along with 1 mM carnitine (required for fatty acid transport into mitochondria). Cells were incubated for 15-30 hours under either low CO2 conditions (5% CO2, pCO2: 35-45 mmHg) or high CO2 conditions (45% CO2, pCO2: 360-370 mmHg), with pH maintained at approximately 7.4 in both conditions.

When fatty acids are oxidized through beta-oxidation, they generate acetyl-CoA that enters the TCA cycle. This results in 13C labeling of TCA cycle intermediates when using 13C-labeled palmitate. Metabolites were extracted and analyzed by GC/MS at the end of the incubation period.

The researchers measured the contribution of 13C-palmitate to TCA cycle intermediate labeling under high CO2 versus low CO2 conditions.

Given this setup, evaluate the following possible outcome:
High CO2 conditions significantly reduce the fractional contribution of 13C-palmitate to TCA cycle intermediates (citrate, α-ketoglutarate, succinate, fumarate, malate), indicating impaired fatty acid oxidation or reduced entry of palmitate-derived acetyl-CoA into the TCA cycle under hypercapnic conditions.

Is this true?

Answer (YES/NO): NO